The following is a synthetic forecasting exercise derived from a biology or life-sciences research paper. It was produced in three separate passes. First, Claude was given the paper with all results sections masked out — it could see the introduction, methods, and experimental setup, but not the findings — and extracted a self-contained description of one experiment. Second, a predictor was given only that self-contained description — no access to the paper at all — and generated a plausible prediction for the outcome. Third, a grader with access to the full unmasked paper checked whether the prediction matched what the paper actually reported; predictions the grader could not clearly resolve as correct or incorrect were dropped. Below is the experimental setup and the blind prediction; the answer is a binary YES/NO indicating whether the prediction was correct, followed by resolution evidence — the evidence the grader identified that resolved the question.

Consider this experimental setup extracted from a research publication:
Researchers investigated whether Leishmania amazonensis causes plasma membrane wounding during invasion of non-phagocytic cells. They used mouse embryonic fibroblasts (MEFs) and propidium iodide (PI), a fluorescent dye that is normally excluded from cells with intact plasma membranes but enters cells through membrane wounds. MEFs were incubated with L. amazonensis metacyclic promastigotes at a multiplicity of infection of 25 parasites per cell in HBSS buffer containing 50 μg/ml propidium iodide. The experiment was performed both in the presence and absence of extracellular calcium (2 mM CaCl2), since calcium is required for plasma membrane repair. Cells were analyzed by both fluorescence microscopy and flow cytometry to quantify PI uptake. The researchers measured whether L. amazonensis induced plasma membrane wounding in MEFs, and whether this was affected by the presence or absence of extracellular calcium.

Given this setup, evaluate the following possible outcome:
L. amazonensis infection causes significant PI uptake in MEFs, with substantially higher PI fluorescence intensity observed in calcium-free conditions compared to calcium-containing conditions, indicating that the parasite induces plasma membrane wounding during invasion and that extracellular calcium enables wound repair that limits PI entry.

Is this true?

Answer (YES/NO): YES